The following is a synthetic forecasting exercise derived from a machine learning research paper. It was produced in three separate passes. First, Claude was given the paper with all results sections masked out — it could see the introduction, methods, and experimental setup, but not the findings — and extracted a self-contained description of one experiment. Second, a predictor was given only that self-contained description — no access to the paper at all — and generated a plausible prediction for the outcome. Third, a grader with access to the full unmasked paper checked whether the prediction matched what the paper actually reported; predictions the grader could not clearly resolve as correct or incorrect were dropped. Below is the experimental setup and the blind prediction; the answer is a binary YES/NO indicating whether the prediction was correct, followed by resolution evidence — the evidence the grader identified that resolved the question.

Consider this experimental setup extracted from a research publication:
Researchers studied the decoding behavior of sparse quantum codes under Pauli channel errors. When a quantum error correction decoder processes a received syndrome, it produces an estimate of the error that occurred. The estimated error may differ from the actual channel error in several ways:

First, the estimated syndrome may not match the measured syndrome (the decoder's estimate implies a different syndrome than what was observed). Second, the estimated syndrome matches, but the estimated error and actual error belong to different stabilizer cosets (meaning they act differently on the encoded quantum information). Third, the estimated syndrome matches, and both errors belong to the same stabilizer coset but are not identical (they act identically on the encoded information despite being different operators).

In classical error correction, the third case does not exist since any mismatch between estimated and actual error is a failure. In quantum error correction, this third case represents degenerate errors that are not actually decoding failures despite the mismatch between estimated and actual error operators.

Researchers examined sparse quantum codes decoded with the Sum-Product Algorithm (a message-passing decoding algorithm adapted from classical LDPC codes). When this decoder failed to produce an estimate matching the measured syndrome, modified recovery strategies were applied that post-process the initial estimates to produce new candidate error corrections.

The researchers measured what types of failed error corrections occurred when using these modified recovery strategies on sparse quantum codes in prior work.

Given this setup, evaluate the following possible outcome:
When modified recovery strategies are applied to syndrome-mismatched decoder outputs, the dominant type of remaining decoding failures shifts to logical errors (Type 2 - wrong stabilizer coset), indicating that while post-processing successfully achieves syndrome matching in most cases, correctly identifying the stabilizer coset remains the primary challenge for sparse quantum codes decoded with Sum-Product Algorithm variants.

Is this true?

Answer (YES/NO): NO